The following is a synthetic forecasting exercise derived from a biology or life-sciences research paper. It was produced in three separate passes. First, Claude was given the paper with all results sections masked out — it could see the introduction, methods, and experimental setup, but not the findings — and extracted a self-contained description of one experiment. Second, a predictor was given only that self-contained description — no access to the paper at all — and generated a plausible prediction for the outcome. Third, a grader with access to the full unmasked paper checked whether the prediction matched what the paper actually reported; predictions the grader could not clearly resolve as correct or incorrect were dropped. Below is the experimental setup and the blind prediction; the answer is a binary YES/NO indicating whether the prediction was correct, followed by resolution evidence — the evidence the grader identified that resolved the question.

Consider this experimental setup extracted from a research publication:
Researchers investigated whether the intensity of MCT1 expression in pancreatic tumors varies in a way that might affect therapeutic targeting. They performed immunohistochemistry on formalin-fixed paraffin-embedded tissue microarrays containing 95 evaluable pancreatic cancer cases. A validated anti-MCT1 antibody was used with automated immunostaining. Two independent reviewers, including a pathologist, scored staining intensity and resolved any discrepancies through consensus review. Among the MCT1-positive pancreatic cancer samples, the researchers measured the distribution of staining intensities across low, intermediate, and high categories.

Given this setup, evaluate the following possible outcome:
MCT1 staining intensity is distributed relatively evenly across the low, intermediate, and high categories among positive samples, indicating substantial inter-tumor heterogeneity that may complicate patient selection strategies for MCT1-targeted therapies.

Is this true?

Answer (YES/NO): NO